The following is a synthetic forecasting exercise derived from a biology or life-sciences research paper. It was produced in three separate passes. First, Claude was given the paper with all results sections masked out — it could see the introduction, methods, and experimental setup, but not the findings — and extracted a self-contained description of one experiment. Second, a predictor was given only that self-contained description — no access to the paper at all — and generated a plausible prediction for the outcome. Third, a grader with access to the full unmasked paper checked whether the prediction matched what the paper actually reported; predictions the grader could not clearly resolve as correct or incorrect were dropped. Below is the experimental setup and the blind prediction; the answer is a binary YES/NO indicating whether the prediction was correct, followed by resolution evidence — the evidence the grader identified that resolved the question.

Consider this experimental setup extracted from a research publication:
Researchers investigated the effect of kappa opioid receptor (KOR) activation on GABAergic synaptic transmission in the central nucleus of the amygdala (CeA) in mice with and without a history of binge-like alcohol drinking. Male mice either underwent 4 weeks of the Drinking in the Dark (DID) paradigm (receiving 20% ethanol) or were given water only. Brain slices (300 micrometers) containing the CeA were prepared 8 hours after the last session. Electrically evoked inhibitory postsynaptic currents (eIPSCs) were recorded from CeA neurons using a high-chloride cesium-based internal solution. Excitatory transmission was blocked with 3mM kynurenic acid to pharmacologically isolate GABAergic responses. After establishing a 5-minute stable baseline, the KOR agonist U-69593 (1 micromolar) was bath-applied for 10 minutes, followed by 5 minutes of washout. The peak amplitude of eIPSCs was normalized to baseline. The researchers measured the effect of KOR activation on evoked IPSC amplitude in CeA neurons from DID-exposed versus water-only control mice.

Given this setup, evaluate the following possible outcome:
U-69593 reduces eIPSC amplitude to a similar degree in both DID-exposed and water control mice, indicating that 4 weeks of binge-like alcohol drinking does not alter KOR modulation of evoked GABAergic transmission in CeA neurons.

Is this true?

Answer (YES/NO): YES